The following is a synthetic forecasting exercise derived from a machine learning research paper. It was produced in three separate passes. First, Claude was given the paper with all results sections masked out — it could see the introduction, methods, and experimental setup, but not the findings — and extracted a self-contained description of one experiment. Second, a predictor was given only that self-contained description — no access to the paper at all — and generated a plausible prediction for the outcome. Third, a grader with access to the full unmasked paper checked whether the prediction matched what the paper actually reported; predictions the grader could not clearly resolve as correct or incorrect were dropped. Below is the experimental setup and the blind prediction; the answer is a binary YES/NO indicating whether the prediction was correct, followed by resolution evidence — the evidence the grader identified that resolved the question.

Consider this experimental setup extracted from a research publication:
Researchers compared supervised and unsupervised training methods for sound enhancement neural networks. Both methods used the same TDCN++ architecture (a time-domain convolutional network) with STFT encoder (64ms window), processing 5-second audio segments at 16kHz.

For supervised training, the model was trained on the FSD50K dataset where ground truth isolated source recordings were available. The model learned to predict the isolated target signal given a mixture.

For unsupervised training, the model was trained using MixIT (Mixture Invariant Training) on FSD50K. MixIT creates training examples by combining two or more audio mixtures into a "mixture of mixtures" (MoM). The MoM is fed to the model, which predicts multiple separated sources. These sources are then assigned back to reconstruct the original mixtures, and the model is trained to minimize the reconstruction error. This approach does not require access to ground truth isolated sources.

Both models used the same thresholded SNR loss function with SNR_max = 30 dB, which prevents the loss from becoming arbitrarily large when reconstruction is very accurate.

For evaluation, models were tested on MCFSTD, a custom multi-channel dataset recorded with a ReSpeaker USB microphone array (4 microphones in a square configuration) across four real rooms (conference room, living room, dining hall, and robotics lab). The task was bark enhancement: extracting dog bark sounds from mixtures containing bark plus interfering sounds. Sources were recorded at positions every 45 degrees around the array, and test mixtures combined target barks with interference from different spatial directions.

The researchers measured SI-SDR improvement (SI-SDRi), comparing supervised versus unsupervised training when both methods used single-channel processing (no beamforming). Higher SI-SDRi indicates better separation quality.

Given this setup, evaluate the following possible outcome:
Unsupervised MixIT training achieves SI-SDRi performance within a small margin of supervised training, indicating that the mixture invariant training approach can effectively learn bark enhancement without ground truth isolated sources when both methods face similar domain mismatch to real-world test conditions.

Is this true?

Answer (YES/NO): NO